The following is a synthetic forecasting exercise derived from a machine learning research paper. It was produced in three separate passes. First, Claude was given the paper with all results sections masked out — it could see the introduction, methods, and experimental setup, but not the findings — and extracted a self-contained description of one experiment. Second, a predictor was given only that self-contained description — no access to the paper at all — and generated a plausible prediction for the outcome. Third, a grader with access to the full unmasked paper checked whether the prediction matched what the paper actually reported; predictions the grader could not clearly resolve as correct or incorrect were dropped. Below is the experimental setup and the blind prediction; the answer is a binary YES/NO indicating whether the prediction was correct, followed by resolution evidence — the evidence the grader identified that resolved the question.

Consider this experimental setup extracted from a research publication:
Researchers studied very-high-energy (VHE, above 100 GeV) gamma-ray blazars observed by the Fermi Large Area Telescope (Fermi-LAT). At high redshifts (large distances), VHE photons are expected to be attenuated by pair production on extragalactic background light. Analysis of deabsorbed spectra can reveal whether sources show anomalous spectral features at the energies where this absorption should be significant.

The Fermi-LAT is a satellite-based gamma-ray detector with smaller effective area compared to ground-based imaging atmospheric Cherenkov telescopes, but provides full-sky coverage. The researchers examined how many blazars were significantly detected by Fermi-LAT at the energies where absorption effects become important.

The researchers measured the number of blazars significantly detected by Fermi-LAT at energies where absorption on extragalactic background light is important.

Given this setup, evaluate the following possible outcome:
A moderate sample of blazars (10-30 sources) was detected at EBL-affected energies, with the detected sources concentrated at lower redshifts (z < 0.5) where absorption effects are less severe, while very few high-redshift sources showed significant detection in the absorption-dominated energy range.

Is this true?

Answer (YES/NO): NO